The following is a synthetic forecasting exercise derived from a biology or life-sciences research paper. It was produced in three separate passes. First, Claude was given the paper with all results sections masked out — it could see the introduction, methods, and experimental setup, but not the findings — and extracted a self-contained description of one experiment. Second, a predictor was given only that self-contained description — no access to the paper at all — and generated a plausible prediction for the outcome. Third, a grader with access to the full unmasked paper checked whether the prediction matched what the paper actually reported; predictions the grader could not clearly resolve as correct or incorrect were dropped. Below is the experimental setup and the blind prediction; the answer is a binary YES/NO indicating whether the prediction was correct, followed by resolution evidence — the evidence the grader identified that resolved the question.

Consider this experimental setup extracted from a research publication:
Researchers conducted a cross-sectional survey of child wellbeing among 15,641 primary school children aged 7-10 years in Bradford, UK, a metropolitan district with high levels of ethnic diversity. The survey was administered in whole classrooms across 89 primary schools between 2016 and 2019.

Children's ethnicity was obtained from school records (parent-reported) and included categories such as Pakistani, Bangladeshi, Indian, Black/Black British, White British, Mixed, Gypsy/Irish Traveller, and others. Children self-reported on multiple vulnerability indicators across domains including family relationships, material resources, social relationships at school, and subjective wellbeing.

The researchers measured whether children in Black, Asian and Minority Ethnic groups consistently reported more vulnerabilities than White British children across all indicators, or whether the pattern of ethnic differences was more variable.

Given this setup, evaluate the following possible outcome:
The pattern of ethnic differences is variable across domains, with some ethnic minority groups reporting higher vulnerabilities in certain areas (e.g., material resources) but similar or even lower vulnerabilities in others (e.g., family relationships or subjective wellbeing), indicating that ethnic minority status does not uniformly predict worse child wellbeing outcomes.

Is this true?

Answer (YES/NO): YES